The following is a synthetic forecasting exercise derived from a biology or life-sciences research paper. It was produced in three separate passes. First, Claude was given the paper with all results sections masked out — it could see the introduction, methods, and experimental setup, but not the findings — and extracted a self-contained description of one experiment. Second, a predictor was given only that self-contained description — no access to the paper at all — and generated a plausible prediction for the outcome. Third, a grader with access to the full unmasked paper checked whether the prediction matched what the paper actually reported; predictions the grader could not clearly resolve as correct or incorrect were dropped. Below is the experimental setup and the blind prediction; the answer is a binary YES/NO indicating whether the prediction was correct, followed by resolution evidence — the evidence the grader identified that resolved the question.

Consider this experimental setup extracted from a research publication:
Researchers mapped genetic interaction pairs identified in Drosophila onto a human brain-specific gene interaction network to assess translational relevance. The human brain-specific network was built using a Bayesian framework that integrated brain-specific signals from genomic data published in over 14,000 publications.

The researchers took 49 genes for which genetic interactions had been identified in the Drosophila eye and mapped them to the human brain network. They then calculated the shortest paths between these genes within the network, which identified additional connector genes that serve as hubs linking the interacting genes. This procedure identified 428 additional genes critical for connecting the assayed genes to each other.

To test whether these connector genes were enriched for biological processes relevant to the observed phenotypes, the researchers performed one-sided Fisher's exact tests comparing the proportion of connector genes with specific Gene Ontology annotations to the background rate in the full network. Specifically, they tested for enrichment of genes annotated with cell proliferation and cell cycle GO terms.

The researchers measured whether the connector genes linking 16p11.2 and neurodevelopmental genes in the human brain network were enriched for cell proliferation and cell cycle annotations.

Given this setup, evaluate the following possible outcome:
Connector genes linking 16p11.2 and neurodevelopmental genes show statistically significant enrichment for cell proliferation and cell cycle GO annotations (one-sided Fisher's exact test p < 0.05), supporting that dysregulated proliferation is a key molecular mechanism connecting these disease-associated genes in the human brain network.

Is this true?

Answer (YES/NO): YES